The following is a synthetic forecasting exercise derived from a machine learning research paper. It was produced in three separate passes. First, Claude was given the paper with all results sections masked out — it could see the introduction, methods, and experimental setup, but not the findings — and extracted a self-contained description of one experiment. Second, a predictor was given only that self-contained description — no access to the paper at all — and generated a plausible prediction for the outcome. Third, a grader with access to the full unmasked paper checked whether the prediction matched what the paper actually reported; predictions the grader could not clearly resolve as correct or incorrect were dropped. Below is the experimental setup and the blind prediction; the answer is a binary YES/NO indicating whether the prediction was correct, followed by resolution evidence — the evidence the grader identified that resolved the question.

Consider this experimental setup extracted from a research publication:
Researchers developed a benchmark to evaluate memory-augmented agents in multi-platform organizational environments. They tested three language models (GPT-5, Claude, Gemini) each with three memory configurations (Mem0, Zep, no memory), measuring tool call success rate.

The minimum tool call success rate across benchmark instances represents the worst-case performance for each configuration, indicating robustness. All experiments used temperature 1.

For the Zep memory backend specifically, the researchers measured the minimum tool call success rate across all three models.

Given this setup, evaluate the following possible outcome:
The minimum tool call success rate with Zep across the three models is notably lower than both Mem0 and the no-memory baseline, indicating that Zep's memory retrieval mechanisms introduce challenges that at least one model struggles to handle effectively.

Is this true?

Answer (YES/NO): YES